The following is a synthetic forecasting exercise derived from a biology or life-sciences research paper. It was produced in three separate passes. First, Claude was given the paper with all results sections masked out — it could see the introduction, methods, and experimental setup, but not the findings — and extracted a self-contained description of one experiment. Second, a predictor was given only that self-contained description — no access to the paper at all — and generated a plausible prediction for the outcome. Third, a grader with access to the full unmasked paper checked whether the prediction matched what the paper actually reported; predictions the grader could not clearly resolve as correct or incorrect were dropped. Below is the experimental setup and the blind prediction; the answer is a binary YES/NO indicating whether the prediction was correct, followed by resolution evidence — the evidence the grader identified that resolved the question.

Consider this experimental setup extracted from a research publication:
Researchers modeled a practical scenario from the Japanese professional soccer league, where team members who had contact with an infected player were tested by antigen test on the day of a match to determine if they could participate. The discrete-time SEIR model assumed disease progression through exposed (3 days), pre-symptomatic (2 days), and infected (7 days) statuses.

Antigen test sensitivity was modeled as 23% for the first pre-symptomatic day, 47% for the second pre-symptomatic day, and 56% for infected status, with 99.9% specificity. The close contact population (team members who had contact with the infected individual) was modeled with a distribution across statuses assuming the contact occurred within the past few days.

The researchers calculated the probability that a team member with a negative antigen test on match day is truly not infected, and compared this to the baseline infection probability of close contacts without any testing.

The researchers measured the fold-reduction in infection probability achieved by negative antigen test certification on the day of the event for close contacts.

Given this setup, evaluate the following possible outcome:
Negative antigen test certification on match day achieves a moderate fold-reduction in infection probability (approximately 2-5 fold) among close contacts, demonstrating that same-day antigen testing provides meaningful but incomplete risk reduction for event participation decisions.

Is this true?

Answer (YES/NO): YES